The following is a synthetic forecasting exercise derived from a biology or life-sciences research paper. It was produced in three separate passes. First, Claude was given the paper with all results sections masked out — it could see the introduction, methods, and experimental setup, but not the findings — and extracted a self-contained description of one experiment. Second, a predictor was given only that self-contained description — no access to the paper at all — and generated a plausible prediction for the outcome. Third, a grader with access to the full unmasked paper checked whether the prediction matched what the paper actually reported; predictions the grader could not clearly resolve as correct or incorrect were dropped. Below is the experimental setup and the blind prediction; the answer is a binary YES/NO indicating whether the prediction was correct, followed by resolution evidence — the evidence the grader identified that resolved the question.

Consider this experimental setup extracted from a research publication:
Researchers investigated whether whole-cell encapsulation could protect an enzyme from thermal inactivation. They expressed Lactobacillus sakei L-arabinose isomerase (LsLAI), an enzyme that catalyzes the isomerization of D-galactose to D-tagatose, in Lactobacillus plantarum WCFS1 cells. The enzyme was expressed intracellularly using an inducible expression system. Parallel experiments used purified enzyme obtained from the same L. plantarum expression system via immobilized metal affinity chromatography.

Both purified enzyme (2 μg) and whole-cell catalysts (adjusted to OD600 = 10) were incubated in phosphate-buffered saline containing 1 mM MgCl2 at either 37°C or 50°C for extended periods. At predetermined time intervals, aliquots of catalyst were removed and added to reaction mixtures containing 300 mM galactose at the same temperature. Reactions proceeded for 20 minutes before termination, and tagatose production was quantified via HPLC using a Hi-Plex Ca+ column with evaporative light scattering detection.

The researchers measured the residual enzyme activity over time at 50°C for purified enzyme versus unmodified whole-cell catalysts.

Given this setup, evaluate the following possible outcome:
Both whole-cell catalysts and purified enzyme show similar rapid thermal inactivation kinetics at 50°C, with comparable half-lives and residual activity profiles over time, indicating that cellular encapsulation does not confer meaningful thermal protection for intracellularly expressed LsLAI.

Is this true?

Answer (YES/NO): NO